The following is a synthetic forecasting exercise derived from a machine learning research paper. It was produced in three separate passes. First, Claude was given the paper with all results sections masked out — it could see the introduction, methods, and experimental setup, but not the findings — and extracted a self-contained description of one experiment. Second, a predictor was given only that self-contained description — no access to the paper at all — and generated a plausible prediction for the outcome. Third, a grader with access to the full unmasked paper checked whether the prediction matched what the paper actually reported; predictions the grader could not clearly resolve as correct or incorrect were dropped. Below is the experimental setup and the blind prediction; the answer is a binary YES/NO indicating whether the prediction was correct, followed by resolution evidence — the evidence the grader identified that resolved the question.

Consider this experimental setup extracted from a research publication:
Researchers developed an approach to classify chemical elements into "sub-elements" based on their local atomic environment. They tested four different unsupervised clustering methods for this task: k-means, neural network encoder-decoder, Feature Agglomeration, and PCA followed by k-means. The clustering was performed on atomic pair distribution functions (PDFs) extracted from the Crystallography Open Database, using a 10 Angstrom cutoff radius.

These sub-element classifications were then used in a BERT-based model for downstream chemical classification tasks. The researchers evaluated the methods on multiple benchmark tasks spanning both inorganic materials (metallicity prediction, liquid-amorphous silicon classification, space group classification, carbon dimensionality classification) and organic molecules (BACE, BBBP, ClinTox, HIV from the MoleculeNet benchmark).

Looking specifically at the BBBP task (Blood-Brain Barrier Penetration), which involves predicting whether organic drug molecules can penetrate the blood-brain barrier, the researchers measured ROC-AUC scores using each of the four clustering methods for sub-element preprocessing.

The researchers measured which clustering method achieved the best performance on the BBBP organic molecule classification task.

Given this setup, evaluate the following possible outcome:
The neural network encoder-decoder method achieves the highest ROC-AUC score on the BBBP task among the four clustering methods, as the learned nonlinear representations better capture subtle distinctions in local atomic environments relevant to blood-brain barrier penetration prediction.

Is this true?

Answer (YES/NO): NO